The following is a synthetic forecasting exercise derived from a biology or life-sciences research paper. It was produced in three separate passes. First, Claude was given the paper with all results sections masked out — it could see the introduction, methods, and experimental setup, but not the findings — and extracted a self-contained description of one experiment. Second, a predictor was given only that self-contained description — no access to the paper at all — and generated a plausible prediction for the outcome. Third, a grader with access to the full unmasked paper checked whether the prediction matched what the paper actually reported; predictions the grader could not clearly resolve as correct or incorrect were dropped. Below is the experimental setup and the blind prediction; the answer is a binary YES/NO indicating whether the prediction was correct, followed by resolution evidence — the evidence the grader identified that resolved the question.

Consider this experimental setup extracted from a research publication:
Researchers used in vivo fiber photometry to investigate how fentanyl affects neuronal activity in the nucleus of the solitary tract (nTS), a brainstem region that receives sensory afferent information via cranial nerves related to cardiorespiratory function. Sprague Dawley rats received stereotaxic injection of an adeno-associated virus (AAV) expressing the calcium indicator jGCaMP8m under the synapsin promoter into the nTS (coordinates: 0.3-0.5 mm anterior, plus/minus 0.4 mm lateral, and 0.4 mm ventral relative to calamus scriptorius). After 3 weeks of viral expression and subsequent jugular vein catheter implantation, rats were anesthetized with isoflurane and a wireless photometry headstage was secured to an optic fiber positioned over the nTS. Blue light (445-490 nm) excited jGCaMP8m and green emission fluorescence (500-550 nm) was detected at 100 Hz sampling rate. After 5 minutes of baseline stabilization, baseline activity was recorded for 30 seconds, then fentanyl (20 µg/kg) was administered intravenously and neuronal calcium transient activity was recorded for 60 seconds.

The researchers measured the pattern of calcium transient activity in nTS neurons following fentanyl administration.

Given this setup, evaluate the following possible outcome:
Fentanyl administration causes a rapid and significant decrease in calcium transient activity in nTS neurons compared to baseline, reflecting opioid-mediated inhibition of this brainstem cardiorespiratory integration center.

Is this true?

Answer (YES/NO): NO